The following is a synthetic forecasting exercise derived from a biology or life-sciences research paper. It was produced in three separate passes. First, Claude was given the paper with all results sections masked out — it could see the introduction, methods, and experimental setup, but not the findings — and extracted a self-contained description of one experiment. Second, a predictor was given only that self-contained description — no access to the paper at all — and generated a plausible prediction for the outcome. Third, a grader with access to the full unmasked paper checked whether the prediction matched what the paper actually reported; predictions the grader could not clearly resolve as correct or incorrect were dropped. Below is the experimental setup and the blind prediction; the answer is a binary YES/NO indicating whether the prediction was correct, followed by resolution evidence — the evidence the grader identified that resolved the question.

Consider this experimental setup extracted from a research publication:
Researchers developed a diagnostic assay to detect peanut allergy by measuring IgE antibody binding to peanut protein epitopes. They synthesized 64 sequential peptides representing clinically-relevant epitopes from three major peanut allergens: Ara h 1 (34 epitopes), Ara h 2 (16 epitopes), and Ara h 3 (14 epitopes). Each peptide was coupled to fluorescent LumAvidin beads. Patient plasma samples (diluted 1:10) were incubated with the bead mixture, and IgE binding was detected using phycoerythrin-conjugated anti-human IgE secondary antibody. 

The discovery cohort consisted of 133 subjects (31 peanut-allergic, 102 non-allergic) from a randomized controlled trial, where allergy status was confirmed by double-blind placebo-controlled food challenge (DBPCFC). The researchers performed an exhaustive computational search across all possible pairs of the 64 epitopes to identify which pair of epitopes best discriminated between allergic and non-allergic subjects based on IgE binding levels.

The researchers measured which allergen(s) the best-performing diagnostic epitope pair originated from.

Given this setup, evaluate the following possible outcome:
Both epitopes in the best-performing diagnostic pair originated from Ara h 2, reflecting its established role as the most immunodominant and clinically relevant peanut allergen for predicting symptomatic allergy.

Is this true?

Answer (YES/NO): YES